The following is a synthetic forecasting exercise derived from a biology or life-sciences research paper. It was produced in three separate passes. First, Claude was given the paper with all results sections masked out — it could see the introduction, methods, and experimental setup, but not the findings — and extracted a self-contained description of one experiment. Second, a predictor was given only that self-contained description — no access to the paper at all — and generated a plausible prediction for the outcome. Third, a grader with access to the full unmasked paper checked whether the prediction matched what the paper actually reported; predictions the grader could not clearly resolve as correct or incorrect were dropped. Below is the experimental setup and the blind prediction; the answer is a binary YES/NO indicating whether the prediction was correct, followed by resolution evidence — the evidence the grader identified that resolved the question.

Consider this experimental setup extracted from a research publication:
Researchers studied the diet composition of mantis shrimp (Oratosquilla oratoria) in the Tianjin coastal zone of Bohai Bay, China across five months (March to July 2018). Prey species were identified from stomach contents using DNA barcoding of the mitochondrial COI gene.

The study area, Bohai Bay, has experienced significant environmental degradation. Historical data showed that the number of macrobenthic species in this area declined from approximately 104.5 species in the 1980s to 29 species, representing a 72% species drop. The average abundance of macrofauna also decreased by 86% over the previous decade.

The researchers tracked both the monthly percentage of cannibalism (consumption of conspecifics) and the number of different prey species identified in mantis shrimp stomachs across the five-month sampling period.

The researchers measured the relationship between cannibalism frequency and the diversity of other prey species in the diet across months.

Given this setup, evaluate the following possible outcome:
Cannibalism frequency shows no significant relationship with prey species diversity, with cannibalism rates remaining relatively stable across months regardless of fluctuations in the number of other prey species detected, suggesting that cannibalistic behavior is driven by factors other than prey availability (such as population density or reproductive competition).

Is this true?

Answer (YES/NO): NO